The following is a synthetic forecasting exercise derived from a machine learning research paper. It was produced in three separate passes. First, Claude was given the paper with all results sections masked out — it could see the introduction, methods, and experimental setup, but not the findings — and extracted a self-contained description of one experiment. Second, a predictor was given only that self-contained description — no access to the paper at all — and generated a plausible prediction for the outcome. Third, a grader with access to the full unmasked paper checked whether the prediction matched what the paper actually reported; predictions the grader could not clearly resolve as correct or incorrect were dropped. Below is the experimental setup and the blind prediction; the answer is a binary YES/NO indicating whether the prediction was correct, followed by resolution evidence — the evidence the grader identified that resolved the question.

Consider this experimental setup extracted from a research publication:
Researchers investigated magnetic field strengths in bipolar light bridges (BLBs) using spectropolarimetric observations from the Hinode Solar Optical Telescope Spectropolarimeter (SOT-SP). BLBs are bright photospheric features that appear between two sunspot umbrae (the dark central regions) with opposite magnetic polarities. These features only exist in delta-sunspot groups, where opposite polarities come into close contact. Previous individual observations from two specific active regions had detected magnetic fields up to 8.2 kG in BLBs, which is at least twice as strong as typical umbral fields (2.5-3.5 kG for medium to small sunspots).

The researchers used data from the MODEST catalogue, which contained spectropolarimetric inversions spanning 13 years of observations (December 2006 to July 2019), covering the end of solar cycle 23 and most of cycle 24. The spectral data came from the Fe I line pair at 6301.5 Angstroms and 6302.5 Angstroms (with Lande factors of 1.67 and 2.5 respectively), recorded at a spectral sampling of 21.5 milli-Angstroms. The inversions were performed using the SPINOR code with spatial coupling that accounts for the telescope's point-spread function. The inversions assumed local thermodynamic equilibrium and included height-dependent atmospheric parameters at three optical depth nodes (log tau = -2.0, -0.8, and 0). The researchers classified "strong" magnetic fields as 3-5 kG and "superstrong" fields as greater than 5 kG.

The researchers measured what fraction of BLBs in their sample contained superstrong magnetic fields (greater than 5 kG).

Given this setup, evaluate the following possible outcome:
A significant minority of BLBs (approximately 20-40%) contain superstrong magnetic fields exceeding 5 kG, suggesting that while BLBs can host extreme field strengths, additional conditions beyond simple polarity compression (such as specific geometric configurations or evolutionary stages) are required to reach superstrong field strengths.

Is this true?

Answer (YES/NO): NO